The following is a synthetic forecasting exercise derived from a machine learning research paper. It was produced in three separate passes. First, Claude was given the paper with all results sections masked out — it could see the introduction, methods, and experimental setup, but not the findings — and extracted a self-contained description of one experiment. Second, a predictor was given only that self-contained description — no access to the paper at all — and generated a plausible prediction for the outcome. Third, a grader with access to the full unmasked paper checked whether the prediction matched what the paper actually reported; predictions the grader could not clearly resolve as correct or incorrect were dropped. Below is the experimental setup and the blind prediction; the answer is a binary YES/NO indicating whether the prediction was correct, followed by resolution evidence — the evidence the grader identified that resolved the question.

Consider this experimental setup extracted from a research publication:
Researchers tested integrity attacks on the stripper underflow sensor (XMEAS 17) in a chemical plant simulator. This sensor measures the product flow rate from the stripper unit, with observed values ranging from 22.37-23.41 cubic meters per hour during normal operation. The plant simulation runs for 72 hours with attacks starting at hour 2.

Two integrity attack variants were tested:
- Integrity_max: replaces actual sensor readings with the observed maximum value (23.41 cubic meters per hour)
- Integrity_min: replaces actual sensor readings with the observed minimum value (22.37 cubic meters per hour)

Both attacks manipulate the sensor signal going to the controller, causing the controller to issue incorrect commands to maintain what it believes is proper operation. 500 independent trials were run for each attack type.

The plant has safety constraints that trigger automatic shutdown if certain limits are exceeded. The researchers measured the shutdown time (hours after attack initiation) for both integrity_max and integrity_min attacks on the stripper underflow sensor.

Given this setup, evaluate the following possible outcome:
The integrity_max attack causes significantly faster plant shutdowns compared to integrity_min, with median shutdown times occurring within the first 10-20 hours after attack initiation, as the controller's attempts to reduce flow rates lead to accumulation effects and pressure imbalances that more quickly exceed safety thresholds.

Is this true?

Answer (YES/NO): NO